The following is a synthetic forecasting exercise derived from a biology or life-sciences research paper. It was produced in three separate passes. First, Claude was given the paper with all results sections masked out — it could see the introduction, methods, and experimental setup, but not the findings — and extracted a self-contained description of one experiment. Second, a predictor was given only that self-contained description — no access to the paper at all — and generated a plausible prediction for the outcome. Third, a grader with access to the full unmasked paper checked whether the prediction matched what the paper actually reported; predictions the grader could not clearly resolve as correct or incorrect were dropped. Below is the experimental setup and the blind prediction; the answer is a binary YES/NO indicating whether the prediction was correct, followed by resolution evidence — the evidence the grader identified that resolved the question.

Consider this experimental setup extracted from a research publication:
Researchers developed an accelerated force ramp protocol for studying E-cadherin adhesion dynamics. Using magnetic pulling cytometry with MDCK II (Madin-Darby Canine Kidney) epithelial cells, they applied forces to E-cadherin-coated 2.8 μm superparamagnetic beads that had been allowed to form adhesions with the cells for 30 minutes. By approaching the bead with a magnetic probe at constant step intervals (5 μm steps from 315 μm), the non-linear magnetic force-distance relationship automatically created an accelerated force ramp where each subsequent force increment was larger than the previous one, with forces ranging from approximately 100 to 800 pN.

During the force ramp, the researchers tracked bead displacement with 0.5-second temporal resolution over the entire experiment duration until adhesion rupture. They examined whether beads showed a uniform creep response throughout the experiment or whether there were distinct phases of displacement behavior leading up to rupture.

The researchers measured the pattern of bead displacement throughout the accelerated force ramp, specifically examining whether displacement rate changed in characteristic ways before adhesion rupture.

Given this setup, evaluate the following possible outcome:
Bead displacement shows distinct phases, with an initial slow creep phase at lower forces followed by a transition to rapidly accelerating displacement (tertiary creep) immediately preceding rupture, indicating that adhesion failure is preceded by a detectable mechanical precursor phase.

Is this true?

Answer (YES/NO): NO